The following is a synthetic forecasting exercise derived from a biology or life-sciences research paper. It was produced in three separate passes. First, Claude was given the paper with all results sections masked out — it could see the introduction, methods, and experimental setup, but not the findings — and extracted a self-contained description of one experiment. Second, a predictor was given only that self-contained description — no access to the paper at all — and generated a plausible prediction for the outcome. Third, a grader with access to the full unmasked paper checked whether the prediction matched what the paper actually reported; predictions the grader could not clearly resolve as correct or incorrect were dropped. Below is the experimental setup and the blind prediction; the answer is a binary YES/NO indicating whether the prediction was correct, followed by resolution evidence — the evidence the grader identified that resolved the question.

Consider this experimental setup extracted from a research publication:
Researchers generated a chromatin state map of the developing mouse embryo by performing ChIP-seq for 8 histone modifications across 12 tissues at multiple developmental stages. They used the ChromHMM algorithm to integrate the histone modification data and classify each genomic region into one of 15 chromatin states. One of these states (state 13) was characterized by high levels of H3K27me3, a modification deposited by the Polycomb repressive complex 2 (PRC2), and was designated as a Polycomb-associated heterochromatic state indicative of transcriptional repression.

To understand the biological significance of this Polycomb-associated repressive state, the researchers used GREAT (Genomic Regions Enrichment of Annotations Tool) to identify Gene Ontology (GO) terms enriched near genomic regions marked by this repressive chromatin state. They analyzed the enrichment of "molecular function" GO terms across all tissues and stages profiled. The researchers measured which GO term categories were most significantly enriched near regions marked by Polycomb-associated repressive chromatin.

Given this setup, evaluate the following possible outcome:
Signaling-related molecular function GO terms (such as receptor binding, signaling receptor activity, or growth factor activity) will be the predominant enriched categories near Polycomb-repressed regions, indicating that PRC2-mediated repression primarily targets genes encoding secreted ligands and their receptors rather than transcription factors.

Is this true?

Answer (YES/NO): NO